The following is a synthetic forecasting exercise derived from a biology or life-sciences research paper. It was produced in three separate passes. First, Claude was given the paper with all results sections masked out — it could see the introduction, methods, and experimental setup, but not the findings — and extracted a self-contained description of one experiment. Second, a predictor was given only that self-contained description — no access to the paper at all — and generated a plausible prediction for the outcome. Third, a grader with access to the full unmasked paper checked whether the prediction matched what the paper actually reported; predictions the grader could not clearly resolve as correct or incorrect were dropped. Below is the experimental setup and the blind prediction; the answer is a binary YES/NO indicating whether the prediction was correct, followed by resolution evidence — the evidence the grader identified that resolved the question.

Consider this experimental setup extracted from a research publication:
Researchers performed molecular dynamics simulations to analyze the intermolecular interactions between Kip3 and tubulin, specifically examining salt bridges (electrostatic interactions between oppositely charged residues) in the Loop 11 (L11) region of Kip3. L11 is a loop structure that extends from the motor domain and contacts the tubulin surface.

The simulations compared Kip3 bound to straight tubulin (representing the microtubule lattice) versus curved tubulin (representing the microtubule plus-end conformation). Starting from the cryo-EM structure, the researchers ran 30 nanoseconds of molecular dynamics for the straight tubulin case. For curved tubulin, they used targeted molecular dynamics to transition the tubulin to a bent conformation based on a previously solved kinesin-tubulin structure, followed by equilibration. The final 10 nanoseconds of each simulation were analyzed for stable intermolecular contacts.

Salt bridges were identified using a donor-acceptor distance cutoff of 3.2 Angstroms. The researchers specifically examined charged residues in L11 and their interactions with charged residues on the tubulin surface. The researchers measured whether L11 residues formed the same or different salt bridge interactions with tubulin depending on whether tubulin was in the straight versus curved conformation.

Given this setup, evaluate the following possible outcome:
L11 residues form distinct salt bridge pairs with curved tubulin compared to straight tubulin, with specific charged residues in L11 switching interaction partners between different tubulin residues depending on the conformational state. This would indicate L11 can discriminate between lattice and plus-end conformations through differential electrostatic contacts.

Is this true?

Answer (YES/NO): YES